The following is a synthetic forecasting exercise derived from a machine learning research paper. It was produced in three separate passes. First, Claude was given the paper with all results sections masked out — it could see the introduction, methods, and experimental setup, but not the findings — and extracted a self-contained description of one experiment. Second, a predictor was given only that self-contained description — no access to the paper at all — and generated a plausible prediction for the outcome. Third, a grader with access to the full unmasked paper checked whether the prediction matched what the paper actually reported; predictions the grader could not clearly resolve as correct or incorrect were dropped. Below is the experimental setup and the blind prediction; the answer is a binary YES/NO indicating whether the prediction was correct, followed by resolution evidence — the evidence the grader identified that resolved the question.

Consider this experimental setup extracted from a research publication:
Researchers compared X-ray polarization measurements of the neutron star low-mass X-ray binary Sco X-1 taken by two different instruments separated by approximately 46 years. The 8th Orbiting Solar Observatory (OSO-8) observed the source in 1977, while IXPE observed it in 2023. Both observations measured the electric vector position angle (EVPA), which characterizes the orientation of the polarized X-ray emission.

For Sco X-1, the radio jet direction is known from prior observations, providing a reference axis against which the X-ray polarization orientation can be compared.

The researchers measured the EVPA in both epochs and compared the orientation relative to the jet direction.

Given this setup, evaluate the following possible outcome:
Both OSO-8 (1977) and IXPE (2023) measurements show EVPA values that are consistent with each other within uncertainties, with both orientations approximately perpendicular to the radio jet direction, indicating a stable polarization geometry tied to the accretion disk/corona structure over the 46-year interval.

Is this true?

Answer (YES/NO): NO